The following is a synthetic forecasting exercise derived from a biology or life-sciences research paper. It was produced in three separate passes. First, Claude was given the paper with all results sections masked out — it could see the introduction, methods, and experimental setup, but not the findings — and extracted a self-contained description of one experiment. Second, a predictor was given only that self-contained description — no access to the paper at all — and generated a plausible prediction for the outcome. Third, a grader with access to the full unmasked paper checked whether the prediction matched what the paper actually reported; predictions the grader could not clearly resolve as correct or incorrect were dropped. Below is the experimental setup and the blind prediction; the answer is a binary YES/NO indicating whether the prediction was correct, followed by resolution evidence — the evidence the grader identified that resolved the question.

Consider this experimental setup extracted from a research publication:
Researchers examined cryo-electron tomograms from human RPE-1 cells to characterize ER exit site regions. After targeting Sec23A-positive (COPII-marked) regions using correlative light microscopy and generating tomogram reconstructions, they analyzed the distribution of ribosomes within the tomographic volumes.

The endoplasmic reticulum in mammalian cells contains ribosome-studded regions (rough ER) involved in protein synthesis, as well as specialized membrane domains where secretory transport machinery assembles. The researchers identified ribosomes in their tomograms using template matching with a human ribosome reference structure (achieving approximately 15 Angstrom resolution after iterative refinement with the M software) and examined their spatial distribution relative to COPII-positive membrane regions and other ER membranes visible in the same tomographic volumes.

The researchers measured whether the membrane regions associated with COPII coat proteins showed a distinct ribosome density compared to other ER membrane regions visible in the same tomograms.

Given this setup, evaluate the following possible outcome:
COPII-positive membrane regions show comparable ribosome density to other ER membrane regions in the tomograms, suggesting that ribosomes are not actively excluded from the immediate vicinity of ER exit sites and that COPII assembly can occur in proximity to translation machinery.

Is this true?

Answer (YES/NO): NO